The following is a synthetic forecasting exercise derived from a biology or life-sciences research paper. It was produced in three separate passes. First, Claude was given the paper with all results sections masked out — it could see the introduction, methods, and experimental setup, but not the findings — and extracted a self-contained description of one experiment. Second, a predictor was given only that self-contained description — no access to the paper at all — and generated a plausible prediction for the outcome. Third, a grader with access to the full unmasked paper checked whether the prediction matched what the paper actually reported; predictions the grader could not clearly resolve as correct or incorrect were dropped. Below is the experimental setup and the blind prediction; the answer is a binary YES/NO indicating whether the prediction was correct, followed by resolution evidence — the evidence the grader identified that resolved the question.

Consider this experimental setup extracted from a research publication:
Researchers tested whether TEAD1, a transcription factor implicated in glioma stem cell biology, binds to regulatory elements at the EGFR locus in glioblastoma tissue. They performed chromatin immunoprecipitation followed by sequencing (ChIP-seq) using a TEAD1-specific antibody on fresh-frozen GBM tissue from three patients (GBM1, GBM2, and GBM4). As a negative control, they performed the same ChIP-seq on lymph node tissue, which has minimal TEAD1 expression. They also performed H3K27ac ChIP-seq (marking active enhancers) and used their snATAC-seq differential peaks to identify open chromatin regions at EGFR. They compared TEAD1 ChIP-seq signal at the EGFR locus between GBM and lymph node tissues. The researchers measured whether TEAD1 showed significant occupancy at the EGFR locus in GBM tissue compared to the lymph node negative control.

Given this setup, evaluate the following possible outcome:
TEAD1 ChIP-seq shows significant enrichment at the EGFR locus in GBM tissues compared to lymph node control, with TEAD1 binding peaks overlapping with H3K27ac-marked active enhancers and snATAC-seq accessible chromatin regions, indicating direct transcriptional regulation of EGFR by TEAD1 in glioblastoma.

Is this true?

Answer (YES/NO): YES